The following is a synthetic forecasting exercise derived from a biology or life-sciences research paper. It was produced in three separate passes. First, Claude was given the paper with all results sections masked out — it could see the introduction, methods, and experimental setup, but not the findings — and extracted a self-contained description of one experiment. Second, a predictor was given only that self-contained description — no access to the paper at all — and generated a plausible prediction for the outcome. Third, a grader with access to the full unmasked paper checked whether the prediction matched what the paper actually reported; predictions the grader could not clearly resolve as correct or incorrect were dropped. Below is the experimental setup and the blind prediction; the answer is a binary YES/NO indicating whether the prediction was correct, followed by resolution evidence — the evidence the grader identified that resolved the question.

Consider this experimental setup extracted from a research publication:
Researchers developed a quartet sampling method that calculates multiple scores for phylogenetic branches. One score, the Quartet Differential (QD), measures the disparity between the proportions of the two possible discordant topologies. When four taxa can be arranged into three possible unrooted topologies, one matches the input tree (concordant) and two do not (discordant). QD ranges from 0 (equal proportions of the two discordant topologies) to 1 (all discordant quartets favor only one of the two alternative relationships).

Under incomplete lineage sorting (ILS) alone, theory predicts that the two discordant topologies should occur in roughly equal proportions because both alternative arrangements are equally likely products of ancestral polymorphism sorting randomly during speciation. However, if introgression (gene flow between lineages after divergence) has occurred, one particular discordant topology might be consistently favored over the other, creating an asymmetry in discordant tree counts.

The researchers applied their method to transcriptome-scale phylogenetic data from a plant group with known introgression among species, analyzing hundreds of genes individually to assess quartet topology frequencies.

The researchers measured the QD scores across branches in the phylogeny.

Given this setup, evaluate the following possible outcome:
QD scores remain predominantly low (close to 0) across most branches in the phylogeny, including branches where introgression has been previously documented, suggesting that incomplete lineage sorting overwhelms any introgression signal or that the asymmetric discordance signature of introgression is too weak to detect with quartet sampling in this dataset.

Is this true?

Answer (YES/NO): NO